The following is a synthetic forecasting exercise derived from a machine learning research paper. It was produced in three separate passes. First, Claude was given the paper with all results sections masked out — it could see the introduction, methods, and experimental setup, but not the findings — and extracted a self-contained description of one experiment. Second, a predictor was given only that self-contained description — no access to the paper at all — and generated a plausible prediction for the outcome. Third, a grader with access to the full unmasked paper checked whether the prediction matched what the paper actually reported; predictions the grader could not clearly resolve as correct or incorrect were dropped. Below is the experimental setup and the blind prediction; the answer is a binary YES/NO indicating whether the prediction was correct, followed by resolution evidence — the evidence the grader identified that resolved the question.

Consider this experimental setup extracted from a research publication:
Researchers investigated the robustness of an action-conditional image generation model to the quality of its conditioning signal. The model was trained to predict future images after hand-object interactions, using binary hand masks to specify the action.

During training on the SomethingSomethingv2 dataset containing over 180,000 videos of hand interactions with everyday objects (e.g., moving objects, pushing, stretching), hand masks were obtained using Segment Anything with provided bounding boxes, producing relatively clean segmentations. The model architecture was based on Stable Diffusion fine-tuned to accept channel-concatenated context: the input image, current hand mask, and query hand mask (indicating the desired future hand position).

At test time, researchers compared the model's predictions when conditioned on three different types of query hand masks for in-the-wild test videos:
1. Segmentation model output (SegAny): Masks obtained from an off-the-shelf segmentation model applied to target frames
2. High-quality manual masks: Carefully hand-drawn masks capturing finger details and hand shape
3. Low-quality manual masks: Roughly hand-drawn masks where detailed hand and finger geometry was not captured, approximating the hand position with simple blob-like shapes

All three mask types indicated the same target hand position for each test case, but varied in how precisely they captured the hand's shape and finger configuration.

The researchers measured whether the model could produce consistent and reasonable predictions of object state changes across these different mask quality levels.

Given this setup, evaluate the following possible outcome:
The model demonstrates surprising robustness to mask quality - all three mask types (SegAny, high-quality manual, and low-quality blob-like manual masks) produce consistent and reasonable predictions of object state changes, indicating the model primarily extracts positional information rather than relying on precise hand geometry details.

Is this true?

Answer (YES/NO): NO